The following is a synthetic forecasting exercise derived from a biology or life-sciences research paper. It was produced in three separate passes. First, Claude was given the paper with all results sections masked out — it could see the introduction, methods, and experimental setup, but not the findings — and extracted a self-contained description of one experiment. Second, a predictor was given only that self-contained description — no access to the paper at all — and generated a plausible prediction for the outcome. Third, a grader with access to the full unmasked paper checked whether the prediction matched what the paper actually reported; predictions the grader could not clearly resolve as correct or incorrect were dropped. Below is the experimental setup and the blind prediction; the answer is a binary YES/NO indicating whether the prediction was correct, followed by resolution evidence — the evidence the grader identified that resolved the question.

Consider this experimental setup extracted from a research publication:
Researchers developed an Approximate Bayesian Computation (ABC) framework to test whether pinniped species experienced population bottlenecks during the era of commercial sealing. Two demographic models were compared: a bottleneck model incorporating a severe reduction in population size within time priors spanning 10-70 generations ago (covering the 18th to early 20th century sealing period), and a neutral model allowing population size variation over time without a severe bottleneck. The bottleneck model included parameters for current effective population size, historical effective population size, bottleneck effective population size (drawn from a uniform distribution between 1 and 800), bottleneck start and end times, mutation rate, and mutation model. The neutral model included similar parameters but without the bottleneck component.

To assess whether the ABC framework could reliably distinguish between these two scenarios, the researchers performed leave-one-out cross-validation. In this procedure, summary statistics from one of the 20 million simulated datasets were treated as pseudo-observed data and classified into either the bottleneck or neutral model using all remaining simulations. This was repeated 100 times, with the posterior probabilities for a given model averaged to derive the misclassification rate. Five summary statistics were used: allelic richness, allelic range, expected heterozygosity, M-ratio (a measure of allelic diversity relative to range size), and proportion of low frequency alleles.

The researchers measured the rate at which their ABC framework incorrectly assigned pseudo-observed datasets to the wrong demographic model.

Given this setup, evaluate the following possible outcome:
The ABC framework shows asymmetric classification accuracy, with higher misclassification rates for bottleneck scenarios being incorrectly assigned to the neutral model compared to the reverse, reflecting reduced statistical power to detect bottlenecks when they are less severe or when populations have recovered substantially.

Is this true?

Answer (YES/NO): NO